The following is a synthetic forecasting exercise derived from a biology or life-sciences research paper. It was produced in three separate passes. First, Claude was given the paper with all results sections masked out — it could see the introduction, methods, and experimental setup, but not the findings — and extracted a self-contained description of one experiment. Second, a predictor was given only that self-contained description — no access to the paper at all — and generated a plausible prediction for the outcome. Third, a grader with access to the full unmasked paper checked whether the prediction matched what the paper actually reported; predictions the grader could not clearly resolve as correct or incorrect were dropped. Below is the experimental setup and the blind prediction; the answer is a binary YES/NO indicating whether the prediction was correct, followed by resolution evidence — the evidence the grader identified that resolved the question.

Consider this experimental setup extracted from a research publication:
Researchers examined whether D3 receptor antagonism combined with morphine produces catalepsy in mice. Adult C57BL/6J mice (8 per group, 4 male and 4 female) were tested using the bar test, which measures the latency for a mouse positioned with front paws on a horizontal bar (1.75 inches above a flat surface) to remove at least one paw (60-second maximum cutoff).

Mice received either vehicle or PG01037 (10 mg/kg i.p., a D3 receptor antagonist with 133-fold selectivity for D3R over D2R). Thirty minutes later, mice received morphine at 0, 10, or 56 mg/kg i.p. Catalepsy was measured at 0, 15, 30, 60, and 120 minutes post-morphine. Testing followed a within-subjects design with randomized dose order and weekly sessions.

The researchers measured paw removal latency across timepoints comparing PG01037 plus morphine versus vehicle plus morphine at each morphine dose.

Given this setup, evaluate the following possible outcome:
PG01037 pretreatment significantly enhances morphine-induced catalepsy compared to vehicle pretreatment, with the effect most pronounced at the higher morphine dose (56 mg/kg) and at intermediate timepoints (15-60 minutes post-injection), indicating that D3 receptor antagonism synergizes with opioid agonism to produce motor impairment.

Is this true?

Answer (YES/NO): NO